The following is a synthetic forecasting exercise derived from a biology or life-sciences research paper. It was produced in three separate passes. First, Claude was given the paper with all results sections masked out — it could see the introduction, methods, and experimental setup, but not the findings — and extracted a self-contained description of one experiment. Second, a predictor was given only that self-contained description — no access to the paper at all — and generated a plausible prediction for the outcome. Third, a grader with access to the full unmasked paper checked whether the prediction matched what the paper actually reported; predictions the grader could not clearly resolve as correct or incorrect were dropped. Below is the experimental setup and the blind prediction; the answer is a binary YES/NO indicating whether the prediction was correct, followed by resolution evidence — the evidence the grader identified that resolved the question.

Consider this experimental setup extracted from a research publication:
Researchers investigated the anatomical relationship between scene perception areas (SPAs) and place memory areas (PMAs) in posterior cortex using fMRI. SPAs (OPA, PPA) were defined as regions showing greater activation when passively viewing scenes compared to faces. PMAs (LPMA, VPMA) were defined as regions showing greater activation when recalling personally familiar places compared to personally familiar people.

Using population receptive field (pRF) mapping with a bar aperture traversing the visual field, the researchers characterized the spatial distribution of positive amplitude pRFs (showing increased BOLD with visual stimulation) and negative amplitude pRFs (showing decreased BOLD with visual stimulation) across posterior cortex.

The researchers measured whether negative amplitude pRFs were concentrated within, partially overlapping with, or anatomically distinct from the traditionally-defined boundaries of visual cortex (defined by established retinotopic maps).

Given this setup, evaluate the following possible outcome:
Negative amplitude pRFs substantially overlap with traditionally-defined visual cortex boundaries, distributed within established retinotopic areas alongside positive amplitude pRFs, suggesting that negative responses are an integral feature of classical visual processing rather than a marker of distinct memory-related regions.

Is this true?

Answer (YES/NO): NO